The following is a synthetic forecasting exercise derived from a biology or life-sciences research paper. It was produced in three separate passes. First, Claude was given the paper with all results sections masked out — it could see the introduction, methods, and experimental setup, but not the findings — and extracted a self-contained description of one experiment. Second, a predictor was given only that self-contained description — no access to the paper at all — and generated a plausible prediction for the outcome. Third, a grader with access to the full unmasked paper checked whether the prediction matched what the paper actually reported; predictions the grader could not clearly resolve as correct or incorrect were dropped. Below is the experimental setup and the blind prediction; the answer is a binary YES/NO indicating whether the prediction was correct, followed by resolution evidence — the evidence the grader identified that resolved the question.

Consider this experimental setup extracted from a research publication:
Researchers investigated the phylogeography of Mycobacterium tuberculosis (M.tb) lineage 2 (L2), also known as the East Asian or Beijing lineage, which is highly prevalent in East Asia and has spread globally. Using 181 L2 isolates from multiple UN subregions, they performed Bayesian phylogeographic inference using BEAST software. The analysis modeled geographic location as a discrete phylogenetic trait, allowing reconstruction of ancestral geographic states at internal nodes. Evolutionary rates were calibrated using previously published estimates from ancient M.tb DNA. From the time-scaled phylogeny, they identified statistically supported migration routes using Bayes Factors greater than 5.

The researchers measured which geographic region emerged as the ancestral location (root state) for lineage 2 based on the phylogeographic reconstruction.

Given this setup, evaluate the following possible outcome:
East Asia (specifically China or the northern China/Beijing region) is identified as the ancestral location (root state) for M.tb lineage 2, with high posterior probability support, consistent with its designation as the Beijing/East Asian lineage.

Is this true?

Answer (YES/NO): NO